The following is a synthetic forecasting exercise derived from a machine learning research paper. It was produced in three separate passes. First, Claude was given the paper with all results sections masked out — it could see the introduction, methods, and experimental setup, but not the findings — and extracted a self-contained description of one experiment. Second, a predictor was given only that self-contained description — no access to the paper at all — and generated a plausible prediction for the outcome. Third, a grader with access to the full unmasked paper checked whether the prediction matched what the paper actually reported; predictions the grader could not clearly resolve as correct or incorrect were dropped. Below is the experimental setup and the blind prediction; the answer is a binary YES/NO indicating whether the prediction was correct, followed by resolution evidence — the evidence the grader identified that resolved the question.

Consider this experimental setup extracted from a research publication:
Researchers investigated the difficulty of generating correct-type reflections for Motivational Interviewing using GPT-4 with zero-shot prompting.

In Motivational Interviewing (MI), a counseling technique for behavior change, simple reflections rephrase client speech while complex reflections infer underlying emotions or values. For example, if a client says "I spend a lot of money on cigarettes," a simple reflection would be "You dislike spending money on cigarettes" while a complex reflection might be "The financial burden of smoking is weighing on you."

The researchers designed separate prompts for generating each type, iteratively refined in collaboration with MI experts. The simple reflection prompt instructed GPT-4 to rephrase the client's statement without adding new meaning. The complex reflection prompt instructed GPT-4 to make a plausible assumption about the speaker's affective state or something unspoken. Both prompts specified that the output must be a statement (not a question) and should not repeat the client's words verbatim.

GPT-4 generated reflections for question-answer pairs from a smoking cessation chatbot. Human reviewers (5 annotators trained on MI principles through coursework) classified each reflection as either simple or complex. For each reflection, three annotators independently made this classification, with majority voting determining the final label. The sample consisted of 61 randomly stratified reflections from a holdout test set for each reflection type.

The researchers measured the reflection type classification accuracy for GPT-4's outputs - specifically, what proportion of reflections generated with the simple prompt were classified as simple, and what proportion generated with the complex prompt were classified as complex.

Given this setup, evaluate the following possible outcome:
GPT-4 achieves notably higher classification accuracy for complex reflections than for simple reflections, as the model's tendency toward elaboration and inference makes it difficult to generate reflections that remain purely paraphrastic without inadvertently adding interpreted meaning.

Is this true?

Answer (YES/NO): NO